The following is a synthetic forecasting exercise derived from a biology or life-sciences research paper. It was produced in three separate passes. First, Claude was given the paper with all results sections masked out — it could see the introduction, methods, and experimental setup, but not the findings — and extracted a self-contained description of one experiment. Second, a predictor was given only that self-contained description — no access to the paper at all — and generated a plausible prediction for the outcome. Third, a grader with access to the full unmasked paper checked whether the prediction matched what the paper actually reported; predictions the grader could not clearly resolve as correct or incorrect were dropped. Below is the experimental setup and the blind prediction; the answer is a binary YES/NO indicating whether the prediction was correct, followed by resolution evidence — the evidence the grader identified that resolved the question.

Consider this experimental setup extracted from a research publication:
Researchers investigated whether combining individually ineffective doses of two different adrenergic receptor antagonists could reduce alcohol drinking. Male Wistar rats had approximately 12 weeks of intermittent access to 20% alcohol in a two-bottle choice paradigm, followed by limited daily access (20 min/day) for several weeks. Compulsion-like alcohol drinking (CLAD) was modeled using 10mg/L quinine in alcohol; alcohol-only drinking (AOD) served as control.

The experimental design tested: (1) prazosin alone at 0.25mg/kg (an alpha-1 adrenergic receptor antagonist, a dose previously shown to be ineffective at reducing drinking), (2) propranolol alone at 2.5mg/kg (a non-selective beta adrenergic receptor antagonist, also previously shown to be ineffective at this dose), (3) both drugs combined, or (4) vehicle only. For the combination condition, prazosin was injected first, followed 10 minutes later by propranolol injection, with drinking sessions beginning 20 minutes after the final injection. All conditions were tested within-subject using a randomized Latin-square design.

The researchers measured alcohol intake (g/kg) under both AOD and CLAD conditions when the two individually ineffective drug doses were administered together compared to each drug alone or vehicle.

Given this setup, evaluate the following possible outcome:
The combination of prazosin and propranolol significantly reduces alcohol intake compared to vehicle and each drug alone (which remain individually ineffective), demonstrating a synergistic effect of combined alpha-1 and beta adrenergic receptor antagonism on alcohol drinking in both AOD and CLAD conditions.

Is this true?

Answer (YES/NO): NO